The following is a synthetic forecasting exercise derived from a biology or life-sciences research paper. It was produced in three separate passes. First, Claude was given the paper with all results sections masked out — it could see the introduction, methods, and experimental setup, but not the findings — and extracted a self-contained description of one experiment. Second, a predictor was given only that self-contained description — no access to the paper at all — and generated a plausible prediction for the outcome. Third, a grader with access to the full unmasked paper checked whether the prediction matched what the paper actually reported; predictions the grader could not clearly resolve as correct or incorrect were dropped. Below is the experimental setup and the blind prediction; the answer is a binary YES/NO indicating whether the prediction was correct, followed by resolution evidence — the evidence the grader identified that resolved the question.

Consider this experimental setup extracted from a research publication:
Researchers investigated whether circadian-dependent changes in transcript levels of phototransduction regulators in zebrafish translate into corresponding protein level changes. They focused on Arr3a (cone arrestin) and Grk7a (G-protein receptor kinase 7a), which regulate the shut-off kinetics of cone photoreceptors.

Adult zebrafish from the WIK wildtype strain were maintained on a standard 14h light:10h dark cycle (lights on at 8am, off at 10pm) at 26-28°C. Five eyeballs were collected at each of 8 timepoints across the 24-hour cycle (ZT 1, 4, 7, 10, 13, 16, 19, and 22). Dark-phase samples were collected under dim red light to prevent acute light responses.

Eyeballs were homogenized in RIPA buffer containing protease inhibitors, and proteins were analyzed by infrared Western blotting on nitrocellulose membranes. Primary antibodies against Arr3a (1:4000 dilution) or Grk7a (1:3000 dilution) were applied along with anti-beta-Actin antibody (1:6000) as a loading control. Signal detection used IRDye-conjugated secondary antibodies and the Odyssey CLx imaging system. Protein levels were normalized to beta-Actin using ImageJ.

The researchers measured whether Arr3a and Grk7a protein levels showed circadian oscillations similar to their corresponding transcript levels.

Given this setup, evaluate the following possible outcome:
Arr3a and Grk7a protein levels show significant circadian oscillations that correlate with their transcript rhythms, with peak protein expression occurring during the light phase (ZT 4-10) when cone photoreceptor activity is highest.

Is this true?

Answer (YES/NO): NO